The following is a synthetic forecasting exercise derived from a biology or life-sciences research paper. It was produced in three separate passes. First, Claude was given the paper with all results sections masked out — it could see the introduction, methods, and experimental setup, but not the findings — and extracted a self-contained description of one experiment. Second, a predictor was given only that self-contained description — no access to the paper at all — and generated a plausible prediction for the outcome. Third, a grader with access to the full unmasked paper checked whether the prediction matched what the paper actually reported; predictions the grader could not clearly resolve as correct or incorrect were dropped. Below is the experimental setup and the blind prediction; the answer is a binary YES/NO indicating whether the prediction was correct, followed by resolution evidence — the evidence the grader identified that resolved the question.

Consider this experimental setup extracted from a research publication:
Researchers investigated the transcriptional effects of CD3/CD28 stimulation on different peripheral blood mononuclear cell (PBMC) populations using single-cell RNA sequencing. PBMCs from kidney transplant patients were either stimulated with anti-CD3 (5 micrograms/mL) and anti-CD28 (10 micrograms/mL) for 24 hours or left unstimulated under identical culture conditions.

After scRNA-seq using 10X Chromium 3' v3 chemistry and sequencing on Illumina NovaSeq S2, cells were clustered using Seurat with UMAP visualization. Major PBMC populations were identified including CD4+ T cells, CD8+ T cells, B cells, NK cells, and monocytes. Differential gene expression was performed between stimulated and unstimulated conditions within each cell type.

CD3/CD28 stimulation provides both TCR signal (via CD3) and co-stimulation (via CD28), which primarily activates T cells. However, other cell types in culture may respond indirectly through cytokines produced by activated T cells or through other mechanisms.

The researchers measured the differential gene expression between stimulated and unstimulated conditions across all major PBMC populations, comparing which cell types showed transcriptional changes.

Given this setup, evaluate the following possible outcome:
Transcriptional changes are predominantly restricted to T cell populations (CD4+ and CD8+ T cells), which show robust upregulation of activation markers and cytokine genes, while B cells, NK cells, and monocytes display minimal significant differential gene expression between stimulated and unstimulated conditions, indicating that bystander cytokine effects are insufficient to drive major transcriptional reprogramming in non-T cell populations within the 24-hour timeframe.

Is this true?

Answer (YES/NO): NO